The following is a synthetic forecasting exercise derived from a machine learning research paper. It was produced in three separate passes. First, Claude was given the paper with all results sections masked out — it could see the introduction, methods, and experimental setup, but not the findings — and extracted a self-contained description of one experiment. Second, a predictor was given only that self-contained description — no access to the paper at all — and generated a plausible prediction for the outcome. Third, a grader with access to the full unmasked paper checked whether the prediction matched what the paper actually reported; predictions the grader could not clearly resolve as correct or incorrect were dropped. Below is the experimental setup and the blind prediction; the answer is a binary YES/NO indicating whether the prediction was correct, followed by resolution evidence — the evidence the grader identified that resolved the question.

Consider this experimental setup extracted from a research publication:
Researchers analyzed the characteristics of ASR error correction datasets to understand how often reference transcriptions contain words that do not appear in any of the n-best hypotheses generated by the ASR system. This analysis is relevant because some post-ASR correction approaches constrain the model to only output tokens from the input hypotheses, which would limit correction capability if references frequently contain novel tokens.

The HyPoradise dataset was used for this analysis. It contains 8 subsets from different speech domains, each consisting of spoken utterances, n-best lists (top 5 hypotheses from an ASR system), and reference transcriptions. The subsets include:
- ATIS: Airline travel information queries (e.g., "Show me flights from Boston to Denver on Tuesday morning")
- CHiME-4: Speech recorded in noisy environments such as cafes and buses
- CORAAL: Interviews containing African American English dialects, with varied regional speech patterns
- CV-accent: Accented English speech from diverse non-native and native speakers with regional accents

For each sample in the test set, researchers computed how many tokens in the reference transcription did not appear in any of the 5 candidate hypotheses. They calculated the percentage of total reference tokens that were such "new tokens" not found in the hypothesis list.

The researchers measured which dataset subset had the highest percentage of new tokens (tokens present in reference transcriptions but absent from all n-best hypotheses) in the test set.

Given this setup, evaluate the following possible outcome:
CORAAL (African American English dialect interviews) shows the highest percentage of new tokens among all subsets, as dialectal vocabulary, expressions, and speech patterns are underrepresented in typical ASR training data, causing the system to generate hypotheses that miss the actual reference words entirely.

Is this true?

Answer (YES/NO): YES